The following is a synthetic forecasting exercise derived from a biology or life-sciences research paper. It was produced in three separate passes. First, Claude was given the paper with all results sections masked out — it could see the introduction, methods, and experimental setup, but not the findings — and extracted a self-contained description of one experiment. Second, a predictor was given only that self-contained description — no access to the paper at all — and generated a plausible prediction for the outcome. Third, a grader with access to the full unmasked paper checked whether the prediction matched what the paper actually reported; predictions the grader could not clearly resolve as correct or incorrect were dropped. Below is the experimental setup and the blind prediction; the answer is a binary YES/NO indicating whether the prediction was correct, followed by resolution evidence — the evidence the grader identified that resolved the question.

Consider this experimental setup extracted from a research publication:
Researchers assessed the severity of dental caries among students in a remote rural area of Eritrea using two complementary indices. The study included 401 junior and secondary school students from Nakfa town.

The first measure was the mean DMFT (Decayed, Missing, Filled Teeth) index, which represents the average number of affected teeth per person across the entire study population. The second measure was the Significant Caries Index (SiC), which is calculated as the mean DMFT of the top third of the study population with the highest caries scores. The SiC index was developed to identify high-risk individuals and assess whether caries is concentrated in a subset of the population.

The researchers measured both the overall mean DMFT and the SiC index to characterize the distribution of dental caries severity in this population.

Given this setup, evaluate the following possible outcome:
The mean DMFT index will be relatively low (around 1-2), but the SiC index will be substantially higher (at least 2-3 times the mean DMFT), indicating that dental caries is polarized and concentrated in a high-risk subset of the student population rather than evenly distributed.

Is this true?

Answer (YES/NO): YES